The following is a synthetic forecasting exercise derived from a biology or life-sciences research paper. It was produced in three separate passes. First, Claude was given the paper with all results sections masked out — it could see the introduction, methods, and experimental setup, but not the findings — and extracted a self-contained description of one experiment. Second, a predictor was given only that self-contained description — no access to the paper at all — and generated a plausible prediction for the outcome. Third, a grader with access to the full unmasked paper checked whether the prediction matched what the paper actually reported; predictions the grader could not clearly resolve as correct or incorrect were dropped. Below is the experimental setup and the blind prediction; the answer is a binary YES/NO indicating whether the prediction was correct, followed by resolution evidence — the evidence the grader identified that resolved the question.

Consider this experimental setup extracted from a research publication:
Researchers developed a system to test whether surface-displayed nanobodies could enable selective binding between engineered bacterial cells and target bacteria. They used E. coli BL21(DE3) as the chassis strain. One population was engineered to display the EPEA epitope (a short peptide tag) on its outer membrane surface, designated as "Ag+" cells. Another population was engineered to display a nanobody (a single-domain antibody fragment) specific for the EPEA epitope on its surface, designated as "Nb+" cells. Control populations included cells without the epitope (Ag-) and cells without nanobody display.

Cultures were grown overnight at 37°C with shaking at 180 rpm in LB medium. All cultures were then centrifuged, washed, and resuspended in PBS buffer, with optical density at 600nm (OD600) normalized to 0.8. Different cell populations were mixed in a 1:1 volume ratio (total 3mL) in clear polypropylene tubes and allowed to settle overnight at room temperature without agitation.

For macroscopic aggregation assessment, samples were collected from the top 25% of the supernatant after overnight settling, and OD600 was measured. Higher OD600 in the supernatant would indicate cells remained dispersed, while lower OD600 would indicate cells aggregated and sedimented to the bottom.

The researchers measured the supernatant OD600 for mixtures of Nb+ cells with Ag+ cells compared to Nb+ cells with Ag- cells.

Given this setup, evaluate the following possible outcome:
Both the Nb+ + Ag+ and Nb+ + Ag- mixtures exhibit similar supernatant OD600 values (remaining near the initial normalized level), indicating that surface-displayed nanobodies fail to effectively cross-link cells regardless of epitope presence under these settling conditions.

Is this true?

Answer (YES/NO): NO